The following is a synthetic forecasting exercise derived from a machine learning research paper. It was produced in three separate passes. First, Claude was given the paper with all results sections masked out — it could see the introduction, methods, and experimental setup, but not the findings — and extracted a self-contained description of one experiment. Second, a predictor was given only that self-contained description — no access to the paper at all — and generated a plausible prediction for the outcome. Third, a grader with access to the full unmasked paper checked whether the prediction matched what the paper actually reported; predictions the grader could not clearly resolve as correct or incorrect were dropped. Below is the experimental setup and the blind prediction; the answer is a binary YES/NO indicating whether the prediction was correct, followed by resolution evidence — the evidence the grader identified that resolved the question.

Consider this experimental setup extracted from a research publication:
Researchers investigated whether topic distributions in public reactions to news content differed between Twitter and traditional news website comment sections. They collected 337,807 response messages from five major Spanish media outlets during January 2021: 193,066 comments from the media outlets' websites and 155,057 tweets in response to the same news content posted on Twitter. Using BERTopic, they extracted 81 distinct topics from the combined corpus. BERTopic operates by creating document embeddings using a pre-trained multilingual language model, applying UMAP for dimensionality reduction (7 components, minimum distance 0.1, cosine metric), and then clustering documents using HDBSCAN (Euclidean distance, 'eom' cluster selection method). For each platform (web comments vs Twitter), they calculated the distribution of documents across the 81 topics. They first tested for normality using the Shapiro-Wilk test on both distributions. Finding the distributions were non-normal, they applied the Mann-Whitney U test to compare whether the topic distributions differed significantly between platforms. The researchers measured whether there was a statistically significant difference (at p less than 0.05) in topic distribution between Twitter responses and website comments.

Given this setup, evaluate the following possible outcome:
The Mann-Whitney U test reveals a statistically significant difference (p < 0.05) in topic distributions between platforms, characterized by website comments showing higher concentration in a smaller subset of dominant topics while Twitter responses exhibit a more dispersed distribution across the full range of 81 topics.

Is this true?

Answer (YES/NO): NO